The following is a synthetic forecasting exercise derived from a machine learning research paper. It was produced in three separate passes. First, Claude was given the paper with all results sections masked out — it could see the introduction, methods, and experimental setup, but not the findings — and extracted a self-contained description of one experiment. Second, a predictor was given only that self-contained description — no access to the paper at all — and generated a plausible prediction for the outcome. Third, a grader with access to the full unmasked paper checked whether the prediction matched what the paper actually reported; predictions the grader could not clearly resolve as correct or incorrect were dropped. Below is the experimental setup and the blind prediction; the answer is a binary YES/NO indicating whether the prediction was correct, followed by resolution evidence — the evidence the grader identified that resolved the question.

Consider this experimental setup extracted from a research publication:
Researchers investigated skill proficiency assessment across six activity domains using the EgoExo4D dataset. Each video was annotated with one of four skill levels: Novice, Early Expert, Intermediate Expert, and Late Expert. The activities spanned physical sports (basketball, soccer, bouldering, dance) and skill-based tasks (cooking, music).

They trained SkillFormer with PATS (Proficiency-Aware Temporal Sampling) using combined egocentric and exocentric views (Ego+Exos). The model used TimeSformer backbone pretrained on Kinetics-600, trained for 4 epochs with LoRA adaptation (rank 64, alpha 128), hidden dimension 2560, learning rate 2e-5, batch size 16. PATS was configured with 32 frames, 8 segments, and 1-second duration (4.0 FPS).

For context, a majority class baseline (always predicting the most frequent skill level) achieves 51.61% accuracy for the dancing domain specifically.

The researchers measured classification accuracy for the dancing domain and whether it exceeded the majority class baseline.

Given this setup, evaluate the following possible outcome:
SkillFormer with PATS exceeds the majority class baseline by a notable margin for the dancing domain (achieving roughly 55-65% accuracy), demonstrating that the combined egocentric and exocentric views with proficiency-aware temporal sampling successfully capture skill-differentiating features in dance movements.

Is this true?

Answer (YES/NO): NO